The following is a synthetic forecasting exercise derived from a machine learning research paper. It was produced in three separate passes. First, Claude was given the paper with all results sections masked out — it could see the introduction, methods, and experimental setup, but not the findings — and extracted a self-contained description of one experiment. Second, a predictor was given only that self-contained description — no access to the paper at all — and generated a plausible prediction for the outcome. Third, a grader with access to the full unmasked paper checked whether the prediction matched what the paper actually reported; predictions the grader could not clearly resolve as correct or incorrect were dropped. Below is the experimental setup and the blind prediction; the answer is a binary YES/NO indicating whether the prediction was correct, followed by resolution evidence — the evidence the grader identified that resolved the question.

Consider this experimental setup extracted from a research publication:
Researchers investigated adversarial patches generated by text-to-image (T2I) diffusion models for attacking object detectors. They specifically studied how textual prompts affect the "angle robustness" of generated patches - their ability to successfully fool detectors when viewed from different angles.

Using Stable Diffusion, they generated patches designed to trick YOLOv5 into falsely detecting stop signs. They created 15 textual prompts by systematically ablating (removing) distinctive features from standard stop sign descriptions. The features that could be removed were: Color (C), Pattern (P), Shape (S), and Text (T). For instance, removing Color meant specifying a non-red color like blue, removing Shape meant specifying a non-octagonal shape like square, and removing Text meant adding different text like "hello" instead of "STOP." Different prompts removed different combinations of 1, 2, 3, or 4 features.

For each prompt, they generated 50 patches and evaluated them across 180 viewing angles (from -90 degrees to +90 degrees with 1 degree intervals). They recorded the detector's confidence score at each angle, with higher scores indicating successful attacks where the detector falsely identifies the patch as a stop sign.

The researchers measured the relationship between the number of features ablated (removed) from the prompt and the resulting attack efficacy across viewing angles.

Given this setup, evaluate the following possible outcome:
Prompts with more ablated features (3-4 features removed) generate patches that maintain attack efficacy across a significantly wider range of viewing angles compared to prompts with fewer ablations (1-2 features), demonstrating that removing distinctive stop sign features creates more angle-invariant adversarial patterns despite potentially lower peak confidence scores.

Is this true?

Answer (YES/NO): NO